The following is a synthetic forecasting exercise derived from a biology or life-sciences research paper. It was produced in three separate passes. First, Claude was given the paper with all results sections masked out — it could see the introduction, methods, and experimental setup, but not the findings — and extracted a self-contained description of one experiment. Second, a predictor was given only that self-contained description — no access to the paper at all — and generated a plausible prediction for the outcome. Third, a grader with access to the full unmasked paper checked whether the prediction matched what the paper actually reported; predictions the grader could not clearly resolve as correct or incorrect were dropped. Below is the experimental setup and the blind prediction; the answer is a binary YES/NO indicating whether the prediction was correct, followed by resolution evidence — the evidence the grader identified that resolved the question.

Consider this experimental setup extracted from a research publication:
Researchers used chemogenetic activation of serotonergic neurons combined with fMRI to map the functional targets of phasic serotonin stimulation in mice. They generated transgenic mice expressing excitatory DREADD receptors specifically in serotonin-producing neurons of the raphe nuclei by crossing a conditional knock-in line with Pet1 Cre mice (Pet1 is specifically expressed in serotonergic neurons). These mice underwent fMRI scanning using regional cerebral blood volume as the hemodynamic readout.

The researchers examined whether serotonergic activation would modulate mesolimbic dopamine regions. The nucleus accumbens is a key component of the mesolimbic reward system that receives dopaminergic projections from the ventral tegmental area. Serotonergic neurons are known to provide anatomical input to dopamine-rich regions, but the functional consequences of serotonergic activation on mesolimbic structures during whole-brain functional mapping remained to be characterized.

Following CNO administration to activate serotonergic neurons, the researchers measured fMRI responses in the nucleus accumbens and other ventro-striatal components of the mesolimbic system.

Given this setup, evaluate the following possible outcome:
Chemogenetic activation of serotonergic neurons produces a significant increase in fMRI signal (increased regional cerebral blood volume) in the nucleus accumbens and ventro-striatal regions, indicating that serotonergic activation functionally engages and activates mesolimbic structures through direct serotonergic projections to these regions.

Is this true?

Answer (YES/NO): YES